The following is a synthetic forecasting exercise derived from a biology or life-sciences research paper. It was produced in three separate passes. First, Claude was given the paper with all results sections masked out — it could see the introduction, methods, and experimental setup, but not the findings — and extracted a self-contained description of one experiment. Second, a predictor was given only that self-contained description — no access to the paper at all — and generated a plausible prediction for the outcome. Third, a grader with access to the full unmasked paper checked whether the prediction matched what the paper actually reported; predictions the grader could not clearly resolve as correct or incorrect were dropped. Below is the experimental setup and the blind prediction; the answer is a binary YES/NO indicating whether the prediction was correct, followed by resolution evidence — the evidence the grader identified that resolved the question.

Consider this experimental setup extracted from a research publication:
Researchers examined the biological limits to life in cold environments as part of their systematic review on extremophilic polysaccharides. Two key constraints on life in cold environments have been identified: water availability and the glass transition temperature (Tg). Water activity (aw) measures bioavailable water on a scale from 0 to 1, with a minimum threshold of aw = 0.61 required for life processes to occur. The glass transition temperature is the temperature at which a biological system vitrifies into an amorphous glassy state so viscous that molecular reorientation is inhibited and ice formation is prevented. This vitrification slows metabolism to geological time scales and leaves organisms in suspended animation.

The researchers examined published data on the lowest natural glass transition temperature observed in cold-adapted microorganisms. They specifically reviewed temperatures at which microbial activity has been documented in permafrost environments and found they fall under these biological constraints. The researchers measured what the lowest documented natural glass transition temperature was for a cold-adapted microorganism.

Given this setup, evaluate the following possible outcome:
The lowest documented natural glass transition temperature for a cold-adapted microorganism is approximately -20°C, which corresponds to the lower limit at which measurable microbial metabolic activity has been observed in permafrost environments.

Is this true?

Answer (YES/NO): NO